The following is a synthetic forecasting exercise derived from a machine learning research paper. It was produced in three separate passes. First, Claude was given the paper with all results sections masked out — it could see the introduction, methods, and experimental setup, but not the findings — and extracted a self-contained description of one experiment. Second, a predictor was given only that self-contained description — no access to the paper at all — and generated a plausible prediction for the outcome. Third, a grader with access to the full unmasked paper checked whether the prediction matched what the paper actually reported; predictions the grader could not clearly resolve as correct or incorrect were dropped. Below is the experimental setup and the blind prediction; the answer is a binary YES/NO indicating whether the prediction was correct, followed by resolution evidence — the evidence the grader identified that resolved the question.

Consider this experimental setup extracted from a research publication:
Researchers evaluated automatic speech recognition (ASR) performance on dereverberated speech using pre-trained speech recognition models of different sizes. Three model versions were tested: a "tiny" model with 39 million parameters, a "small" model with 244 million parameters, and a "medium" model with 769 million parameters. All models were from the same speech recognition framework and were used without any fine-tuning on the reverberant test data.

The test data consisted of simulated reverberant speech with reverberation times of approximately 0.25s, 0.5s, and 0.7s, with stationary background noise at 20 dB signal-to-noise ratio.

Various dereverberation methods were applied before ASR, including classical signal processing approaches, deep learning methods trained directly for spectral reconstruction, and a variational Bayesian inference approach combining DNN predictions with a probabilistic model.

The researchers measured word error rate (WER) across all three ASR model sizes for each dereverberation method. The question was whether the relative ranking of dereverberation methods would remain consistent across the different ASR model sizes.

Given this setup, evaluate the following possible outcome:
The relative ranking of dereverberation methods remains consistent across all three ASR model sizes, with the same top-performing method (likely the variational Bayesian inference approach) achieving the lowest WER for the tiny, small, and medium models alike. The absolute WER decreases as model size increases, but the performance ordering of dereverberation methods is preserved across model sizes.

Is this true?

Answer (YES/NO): NO